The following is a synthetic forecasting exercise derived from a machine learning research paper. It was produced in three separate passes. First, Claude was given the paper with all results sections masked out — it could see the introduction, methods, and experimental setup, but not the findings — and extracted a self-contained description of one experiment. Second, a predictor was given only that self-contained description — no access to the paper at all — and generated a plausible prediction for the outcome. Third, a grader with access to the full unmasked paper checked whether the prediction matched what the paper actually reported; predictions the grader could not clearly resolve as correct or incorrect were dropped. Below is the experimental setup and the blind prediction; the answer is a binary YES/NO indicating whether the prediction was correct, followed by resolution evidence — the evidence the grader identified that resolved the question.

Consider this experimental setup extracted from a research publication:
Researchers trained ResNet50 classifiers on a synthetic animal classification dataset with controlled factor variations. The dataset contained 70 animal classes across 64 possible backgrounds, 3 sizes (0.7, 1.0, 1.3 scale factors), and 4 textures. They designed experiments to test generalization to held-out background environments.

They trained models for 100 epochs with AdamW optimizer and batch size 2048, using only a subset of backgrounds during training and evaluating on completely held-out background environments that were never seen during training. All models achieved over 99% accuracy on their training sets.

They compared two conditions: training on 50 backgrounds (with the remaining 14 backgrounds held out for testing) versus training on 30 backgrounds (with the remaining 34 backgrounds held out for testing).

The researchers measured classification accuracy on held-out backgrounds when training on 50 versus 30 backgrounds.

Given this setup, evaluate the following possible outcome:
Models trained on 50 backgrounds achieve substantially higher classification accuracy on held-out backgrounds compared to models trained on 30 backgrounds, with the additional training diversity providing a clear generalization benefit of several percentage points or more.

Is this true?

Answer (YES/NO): YES